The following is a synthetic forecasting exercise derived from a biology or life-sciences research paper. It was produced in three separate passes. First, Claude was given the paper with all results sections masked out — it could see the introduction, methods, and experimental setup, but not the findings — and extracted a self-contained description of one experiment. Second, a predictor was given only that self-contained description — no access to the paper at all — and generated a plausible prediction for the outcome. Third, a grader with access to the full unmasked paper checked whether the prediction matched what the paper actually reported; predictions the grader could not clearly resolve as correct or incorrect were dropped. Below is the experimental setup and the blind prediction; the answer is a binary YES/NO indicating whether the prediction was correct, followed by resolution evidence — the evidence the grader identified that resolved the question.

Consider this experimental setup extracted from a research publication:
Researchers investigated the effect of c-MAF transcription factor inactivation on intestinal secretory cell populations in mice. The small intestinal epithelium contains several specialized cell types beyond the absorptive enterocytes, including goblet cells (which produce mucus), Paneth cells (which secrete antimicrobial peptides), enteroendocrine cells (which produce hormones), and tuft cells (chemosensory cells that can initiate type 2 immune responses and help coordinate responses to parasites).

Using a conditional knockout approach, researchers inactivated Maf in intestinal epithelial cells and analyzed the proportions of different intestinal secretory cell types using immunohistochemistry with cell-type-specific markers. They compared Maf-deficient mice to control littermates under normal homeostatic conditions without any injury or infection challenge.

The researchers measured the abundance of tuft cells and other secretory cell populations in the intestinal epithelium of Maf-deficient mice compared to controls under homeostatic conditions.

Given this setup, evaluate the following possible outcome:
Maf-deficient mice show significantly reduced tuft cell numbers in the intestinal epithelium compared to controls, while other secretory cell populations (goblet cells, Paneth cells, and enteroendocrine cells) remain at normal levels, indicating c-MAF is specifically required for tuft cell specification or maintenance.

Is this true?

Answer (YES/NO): NO